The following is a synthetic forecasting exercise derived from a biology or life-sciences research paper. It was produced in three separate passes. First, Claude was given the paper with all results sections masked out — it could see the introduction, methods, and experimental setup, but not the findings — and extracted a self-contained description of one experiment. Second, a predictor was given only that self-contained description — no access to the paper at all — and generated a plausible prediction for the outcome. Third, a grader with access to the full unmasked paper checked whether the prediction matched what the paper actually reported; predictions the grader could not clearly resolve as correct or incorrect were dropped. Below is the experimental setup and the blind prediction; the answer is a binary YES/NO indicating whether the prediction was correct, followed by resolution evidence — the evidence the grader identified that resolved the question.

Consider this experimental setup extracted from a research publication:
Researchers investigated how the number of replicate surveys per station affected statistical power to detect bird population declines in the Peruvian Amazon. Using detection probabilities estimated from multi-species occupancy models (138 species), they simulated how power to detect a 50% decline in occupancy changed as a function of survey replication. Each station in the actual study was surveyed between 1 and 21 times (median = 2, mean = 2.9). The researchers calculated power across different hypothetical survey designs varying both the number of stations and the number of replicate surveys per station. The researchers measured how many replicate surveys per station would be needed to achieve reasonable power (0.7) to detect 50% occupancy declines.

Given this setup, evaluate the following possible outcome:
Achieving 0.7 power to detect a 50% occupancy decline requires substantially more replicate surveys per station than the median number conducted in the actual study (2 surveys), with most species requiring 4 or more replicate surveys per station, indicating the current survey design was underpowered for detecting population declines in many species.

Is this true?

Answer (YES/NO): NO